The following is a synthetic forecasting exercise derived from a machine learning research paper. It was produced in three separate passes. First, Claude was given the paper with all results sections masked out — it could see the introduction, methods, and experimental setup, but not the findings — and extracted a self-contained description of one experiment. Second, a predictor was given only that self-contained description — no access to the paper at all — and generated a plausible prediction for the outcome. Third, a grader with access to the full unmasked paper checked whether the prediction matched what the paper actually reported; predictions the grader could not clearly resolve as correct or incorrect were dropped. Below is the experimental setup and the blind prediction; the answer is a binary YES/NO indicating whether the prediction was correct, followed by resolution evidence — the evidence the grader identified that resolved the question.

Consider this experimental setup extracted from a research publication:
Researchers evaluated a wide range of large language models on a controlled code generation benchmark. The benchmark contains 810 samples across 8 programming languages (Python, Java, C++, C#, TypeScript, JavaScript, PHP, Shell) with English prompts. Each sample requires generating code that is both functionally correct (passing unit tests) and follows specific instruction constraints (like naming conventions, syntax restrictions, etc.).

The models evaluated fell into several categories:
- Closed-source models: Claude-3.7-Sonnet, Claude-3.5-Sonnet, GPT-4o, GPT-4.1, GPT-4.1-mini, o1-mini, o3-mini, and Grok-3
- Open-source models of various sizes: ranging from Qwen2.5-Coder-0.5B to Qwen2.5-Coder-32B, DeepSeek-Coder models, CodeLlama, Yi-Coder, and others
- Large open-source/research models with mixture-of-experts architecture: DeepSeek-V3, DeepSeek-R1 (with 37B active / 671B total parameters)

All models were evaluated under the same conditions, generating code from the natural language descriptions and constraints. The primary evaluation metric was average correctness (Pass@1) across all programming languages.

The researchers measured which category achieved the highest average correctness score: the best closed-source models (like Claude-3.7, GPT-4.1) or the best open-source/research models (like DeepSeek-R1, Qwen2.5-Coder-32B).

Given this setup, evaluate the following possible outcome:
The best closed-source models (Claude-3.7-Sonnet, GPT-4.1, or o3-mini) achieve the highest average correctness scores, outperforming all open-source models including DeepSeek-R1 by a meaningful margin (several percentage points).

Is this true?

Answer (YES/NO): NO